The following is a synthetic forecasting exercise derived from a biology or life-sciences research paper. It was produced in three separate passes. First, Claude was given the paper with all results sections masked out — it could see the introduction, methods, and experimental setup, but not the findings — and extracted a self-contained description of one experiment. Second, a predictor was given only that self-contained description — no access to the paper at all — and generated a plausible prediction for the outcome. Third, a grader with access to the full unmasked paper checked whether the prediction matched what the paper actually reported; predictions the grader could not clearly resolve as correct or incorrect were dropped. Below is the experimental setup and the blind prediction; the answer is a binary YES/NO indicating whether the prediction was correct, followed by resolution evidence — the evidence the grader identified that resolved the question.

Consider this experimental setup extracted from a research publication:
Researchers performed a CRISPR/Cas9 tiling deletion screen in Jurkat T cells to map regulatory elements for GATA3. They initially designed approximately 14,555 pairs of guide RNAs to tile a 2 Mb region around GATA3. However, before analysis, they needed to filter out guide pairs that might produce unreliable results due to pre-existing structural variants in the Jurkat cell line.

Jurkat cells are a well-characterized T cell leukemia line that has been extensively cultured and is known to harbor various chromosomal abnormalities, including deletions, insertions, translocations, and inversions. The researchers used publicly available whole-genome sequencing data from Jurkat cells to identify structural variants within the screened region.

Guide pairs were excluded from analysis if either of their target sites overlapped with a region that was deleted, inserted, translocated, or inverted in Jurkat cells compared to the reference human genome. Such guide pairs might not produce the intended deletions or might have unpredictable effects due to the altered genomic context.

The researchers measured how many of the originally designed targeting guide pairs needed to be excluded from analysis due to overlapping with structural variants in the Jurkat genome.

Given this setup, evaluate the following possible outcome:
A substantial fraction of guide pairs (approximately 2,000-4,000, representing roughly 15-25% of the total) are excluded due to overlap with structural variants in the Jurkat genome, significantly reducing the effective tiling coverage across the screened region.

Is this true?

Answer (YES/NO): NO